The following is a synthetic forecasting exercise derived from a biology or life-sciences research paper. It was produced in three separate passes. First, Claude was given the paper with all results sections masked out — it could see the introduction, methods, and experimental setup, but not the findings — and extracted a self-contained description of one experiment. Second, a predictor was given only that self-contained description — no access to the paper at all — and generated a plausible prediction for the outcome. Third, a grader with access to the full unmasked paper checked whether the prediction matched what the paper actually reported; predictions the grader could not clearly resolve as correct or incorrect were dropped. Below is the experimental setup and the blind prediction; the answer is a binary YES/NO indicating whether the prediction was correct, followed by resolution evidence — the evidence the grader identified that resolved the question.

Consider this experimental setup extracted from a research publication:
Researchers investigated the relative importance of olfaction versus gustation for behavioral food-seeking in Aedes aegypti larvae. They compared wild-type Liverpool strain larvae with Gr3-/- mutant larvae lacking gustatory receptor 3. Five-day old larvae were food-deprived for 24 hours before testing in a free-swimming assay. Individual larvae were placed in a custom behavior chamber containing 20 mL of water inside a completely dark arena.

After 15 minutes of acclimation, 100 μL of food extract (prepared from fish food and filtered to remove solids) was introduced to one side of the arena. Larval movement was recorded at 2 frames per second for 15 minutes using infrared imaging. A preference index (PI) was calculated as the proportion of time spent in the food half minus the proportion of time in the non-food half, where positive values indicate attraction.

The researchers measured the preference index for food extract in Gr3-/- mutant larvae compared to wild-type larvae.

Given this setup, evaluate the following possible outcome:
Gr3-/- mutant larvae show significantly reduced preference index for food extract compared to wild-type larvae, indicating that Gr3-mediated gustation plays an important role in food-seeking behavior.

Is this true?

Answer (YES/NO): NO